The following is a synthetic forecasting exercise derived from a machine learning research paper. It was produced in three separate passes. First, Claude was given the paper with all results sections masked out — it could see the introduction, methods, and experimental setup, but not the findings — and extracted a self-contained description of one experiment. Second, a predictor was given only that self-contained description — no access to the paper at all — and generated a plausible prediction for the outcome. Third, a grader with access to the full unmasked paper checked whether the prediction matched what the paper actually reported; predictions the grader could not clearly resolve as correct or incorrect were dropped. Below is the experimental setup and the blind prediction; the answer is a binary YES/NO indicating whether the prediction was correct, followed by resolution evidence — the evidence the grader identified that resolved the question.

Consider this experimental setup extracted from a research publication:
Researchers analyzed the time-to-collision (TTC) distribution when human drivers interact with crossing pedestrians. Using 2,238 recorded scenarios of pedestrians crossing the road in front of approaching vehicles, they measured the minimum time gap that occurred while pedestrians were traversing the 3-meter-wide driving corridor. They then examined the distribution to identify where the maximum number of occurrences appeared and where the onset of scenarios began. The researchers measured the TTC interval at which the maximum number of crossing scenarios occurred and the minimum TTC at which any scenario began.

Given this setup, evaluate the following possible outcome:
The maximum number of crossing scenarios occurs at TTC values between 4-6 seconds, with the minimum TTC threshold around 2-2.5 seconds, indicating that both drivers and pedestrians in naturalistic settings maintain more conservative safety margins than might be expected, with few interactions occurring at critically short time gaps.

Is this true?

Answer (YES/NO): NO